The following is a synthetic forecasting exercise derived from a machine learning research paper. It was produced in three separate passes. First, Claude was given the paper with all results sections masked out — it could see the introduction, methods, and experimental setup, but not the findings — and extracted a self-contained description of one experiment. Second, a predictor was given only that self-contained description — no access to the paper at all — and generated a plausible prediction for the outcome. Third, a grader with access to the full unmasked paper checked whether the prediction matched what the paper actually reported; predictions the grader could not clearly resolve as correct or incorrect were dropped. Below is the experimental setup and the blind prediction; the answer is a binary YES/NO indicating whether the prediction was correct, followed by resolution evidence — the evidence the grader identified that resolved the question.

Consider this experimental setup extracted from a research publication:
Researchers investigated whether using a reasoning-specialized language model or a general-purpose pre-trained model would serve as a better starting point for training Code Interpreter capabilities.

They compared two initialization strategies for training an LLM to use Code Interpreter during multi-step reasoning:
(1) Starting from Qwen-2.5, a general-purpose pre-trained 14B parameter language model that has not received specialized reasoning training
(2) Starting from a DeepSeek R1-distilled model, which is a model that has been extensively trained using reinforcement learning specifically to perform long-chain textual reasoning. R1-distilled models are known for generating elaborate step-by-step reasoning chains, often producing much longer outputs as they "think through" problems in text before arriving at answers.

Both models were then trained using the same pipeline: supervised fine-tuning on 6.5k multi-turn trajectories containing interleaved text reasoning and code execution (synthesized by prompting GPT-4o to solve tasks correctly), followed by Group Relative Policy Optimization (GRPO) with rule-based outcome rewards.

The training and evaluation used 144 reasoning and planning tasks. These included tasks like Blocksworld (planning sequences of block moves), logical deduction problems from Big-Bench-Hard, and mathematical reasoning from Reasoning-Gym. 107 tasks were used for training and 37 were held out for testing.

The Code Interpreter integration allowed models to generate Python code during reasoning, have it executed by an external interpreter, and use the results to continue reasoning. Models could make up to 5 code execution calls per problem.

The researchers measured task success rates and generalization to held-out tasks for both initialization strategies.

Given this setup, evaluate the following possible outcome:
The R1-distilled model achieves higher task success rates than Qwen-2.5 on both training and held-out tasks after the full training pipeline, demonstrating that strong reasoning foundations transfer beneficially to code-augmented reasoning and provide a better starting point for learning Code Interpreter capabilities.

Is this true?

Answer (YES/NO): NO